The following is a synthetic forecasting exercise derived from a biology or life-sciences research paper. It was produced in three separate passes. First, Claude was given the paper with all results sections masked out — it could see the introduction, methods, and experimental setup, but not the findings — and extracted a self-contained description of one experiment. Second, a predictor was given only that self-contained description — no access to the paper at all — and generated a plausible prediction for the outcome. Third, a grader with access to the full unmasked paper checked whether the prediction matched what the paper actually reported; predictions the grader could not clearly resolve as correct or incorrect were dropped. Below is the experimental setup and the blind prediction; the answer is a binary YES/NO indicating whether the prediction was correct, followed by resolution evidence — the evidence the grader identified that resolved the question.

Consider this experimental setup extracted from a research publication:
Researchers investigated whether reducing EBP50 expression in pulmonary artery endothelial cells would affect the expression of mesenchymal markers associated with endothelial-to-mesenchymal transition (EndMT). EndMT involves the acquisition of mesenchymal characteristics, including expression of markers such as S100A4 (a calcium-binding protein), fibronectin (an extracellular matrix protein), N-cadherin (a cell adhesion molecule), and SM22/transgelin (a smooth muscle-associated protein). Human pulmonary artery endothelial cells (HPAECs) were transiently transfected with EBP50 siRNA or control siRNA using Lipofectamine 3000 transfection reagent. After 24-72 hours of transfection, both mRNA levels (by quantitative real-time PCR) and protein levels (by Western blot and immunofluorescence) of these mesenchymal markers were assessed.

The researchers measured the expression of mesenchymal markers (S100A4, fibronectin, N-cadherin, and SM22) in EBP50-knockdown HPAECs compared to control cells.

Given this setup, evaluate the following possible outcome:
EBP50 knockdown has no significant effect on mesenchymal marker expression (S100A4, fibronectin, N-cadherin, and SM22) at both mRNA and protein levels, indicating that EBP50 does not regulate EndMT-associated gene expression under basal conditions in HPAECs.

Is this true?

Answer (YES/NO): NO